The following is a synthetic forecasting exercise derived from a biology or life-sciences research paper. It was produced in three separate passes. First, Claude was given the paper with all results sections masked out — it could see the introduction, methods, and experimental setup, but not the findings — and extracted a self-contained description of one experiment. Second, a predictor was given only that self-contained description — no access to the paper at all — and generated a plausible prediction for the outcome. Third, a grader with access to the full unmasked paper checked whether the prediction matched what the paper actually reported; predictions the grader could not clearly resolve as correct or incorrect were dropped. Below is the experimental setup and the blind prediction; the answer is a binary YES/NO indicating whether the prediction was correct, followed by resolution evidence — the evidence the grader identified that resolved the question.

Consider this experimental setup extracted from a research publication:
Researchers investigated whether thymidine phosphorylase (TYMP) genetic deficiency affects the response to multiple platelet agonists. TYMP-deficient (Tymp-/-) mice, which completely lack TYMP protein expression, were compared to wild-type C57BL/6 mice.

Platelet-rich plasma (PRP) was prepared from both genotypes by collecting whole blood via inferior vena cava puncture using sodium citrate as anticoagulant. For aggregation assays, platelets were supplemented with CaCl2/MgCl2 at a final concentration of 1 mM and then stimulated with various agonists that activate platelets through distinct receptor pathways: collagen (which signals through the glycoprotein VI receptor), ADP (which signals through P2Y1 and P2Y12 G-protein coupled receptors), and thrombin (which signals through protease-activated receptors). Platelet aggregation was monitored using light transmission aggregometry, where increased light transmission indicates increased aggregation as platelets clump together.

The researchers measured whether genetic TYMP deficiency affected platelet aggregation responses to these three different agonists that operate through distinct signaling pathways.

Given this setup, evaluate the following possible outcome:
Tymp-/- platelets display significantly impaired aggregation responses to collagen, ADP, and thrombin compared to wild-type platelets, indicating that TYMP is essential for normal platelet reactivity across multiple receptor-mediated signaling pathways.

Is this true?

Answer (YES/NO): YES